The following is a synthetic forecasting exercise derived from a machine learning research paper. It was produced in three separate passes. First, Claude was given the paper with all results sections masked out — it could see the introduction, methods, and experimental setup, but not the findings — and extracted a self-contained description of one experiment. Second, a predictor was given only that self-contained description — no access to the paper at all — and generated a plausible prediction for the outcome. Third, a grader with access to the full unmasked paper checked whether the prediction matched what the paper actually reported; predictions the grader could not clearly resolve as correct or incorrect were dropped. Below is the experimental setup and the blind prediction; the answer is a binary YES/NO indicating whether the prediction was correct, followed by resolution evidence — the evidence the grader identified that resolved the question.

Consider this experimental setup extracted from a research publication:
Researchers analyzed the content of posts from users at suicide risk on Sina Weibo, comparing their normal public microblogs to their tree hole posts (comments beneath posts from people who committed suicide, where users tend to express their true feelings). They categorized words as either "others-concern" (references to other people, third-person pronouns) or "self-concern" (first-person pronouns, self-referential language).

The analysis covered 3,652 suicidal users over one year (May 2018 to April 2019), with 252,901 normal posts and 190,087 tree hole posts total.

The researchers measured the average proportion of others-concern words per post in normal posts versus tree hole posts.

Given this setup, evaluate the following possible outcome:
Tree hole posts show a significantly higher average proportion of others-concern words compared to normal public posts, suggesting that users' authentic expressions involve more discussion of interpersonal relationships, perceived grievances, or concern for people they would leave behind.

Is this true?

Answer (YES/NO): NO